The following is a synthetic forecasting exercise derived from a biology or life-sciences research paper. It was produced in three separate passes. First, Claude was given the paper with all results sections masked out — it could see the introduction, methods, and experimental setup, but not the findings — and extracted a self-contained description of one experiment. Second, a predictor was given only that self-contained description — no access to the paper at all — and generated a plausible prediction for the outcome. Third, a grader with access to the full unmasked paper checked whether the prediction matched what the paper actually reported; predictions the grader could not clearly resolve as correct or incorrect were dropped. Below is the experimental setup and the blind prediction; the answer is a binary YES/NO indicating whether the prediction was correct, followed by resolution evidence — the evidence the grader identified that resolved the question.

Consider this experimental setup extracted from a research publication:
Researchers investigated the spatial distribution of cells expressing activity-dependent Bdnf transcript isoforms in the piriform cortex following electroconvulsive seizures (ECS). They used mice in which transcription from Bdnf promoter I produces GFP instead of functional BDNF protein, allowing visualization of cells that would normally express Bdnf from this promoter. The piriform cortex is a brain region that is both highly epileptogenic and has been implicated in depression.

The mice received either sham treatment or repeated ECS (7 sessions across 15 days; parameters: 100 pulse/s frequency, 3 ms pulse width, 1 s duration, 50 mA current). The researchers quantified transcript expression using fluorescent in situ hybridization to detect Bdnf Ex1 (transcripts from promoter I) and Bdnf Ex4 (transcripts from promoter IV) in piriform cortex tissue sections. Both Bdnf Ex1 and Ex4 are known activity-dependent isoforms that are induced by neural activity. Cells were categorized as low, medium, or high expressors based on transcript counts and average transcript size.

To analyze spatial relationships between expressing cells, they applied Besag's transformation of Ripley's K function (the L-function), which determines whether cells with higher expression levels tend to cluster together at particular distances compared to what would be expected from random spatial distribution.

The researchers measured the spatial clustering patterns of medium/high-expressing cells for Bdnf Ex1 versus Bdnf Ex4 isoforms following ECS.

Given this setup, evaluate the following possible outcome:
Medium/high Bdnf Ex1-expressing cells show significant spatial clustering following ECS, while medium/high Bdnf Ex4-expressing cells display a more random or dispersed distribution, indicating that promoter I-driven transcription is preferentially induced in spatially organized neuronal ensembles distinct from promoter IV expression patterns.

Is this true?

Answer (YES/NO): NO